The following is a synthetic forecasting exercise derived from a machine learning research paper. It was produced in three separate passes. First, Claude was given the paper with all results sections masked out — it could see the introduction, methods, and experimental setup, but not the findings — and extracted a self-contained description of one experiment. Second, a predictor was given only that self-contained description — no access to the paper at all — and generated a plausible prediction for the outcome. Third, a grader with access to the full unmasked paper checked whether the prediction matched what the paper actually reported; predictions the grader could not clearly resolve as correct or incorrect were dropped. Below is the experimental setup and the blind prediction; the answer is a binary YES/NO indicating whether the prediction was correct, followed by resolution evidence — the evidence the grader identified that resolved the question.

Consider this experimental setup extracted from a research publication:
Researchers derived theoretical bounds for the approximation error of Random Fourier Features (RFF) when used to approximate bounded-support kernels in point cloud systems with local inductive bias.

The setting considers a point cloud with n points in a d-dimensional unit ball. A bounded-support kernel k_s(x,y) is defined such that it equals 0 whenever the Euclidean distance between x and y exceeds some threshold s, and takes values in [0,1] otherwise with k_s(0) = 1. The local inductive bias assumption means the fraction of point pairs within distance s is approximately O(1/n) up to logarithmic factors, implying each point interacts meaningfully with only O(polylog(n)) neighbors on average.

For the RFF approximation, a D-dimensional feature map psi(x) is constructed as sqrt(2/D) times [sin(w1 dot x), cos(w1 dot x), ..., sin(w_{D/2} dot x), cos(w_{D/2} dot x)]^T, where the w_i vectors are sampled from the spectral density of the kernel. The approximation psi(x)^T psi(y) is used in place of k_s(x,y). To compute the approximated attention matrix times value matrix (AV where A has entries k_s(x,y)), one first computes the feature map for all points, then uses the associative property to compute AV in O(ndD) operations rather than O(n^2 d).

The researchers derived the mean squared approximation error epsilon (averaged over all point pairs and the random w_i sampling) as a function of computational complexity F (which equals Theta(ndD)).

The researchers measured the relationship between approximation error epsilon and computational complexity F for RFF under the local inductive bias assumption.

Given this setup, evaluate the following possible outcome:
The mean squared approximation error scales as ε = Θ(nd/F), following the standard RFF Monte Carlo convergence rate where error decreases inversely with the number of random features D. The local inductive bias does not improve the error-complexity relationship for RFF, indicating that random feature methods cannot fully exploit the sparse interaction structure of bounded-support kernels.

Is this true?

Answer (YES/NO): YES